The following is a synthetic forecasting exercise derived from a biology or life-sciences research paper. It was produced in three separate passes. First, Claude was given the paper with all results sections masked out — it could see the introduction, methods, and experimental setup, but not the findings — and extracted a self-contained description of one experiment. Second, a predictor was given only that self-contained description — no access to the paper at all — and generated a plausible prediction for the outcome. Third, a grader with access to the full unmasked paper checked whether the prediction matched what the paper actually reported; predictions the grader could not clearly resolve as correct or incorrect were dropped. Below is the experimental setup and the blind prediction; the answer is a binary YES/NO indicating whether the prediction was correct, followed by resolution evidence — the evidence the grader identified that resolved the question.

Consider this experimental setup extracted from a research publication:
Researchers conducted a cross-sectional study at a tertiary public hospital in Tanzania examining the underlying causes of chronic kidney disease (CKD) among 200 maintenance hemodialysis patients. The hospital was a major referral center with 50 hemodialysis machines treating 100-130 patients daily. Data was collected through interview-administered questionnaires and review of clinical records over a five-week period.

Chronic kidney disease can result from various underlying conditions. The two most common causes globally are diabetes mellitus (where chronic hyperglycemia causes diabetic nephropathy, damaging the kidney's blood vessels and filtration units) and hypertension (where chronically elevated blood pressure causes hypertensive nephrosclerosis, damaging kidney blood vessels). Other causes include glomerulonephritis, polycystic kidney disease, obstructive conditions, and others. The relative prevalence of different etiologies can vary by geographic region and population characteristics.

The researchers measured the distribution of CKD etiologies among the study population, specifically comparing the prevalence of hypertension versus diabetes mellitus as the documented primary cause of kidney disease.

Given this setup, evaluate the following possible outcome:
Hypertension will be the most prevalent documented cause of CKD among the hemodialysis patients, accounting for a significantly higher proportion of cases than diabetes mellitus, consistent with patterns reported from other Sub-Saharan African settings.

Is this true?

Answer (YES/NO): YES